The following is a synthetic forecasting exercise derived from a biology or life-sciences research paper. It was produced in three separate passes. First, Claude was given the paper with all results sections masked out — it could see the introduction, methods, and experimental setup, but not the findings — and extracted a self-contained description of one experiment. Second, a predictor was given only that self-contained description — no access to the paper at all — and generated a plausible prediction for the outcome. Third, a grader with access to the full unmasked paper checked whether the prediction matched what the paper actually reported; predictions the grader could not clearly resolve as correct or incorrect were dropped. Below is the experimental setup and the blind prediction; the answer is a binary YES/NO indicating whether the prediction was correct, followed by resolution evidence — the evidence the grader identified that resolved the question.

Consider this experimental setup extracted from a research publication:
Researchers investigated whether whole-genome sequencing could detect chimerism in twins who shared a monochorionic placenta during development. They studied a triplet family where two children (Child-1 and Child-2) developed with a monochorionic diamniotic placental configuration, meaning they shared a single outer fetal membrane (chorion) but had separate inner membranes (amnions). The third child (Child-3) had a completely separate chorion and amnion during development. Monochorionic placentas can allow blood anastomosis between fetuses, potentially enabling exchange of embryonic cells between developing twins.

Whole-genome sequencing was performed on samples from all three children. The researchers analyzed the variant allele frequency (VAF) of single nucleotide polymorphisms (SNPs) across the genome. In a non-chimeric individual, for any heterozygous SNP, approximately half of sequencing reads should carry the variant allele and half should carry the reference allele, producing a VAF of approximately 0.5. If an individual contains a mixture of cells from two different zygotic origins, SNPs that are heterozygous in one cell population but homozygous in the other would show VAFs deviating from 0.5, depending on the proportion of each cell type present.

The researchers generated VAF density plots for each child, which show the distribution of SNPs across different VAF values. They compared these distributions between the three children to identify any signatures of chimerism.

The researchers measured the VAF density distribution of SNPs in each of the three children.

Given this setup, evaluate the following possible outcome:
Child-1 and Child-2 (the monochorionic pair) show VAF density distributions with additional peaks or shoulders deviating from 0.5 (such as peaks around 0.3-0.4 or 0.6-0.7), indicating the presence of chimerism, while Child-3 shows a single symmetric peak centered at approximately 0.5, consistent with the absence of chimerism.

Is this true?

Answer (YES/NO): YES